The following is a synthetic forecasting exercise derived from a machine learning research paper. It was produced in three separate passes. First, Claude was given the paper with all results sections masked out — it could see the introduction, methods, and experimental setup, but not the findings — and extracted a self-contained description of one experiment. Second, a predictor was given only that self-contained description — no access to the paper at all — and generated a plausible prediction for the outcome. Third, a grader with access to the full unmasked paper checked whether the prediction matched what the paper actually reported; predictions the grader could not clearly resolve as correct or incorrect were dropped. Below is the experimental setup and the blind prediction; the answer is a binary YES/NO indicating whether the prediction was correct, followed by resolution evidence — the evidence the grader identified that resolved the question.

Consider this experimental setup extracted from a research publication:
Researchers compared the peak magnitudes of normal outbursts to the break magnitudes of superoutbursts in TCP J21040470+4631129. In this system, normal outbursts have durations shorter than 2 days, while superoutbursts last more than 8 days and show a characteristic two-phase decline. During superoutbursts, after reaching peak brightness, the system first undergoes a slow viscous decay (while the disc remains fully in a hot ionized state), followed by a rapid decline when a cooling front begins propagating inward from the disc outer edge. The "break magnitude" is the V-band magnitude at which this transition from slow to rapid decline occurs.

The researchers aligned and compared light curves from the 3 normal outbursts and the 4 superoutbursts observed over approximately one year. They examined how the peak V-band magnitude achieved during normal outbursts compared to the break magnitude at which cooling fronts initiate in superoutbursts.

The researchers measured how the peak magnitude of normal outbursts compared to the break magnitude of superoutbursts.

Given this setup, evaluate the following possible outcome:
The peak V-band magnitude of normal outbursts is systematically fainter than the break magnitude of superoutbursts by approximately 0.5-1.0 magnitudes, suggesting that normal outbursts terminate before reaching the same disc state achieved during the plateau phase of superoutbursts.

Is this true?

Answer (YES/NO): NO